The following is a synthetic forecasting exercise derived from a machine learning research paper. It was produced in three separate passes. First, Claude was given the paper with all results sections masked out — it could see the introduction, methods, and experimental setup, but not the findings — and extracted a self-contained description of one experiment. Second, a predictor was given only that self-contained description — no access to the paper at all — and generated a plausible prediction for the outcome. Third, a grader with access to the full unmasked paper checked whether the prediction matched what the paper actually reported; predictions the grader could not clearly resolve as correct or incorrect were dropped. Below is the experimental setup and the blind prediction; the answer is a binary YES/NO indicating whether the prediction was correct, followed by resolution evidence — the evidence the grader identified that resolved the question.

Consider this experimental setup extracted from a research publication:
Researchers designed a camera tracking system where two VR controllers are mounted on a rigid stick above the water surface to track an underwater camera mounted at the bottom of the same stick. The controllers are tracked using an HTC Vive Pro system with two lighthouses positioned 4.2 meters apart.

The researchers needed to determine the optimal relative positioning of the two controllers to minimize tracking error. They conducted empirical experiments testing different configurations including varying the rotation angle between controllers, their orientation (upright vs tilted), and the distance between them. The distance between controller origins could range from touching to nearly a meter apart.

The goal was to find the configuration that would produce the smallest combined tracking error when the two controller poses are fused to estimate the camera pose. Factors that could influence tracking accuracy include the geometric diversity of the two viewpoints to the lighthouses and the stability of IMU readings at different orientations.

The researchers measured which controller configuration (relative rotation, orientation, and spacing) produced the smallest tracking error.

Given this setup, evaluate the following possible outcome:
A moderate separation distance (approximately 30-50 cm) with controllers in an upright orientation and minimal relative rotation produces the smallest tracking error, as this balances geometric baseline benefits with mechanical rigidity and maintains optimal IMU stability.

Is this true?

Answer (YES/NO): NO